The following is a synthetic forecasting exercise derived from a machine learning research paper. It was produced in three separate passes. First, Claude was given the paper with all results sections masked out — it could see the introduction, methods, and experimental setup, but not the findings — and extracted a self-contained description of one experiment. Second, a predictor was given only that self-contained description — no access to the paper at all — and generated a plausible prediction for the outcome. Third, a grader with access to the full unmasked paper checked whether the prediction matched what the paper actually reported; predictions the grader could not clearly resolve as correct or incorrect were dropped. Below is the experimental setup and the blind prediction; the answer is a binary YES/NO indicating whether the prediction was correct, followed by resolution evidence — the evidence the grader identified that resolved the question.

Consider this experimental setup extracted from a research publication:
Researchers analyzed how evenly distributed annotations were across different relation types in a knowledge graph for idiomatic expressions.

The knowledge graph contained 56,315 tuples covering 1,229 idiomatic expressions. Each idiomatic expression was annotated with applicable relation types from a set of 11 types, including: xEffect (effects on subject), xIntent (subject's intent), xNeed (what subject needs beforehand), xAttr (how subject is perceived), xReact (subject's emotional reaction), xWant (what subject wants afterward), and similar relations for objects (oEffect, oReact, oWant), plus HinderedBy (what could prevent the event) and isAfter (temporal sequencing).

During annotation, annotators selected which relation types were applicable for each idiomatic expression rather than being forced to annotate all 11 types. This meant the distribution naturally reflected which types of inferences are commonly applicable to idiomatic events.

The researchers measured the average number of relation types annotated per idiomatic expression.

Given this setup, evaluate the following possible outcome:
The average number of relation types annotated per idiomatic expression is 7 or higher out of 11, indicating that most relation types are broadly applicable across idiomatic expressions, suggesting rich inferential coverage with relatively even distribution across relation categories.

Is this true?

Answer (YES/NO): NO